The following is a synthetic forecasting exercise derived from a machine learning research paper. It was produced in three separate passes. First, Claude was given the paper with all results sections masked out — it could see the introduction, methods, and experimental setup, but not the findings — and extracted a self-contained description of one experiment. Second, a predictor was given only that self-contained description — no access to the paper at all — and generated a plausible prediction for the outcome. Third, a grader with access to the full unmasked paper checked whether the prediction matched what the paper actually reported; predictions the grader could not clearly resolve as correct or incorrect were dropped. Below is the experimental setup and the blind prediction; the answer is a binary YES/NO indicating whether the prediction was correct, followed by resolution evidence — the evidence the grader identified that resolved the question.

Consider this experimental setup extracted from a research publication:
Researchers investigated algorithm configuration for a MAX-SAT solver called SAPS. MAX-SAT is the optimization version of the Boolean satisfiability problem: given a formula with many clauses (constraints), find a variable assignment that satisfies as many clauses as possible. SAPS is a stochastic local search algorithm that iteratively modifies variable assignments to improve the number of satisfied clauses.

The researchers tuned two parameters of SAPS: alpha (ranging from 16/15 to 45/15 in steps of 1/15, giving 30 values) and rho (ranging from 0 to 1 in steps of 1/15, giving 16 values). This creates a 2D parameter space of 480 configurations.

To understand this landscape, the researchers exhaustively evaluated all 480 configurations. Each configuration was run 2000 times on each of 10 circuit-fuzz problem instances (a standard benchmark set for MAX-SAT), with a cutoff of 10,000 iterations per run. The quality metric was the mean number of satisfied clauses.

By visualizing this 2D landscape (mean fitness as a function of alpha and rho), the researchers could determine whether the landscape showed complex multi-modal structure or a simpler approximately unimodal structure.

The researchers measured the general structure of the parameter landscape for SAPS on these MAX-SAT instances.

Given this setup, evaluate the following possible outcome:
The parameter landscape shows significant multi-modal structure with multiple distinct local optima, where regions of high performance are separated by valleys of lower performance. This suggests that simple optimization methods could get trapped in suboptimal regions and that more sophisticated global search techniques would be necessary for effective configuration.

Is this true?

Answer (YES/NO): NO